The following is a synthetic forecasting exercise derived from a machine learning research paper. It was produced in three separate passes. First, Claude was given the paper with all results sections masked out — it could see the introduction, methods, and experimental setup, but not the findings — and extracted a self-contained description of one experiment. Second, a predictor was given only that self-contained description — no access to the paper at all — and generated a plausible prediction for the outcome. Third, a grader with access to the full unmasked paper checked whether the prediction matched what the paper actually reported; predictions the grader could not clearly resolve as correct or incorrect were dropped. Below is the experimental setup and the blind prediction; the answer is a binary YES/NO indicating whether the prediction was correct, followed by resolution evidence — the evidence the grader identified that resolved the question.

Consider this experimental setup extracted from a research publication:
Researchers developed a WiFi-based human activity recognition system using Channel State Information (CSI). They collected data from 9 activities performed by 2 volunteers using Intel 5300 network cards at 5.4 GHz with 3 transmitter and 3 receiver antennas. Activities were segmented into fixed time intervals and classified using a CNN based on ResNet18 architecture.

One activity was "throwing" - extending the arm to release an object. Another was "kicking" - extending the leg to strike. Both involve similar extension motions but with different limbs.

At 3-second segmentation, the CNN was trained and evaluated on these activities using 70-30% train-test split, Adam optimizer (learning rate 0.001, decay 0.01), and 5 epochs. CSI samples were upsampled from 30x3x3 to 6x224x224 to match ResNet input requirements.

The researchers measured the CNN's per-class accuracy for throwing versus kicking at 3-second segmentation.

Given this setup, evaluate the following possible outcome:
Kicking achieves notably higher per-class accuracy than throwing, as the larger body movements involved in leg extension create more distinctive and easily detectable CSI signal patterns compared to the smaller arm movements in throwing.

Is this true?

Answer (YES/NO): YES